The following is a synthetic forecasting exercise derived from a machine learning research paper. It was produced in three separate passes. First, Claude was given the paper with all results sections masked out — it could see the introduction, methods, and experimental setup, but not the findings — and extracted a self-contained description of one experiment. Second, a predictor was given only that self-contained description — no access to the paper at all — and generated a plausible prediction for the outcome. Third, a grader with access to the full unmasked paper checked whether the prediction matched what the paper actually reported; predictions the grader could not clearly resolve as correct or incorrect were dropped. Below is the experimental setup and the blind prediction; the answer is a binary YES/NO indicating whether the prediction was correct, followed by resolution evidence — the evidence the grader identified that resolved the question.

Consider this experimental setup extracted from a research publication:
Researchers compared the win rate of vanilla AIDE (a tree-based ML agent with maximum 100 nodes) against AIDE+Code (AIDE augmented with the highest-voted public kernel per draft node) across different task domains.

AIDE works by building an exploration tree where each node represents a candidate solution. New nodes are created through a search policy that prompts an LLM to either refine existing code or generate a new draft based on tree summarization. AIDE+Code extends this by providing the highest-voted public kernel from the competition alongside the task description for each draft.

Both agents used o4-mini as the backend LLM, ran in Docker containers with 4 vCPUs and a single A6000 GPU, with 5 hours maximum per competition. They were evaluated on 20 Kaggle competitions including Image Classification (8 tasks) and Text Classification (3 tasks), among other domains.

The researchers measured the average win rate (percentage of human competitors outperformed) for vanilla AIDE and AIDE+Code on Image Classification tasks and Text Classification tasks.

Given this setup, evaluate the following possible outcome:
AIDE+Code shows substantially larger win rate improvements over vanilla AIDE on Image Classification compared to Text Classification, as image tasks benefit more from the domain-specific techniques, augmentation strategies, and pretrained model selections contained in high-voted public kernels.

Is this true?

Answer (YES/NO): NO